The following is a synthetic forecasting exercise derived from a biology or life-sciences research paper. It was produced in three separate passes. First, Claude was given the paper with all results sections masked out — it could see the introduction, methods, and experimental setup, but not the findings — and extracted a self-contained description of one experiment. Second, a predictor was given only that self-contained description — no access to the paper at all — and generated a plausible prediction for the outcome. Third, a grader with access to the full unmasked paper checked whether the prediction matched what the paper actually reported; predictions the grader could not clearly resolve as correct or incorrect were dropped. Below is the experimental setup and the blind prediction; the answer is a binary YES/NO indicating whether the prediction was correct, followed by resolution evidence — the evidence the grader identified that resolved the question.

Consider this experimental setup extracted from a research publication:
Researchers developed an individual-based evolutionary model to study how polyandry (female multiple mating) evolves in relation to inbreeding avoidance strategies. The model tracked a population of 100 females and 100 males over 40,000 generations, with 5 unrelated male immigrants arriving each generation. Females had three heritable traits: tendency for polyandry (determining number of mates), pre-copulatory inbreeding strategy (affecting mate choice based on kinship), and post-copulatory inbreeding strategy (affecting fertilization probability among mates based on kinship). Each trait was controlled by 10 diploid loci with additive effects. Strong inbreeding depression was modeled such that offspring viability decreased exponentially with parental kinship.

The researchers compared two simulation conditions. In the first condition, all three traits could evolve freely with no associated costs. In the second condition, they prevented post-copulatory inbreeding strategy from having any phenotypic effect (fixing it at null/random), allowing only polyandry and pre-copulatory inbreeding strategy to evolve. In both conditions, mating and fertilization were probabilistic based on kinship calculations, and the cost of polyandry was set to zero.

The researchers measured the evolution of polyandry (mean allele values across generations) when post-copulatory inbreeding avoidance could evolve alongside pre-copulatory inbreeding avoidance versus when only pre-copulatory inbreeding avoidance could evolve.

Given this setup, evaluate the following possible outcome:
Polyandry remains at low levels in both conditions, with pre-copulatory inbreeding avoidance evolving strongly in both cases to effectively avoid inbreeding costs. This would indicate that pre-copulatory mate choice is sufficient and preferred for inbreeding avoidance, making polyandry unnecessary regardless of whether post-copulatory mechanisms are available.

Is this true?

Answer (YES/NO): NO